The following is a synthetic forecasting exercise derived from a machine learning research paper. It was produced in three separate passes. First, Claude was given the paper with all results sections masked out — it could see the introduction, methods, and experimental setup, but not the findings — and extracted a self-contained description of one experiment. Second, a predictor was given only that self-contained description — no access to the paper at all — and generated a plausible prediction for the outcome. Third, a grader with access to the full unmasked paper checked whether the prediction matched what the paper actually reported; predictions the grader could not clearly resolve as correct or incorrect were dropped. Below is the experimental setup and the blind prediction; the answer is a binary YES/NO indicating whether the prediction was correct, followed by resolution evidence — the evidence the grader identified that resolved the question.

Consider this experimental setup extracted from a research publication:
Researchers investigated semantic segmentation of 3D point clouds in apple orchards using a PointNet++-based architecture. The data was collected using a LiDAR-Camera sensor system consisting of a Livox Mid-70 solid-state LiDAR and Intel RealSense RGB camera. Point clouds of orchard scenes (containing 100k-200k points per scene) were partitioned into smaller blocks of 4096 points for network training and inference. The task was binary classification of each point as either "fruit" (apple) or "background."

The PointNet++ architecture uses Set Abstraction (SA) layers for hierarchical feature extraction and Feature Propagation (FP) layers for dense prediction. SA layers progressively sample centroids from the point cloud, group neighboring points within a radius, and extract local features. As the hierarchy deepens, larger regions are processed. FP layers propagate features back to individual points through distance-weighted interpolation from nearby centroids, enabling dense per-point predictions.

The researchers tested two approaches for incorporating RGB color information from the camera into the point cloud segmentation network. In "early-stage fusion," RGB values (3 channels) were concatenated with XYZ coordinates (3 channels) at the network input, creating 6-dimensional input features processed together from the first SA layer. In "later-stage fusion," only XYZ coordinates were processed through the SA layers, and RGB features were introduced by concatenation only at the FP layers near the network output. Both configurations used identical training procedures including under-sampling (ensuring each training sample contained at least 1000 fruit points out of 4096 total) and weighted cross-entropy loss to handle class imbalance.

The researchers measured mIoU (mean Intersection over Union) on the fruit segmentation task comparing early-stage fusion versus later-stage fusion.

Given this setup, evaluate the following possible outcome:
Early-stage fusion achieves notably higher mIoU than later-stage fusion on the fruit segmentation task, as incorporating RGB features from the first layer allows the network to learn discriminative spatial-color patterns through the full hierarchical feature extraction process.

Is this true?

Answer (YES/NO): NO